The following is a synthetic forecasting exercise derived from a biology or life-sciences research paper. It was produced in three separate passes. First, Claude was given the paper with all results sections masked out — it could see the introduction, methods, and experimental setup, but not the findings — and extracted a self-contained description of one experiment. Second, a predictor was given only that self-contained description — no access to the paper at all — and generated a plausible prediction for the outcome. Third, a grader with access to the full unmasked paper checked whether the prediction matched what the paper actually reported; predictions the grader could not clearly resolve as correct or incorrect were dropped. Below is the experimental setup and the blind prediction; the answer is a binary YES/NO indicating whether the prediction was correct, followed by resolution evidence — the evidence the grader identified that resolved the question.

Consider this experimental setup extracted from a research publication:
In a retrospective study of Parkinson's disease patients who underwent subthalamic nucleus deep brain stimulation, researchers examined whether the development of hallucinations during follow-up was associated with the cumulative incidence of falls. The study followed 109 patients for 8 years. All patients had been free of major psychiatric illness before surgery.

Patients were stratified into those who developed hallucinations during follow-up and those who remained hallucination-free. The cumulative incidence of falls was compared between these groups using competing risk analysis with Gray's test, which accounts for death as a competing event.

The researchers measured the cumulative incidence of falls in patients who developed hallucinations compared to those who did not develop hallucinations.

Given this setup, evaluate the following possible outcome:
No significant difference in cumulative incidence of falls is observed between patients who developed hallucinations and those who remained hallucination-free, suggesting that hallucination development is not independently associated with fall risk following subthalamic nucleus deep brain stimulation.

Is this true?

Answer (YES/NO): NO